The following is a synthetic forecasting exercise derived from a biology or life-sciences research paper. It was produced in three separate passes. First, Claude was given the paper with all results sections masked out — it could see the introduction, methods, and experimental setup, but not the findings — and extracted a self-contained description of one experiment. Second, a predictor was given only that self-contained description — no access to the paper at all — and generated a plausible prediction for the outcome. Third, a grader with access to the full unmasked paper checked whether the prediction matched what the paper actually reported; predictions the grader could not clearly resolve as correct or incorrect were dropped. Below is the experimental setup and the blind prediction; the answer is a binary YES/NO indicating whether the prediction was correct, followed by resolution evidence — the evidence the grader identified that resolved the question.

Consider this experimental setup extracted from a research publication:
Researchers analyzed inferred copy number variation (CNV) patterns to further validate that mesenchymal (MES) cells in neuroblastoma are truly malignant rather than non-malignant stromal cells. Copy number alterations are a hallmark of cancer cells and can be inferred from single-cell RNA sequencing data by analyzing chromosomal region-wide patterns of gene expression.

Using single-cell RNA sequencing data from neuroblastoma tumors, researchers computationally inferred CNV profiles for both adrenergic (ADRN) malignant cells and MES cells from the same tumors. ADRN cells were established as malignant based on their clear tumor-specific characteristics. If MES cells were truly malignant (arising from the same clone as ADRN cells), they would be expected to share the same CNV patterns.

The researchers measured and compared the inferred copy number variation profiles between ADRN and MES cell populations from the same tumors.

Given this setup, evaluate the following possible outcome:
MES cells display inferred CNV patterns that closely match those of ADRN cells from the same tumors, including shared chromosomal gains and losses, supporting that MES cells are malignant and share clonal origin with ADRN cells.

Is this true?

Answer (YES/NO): YES